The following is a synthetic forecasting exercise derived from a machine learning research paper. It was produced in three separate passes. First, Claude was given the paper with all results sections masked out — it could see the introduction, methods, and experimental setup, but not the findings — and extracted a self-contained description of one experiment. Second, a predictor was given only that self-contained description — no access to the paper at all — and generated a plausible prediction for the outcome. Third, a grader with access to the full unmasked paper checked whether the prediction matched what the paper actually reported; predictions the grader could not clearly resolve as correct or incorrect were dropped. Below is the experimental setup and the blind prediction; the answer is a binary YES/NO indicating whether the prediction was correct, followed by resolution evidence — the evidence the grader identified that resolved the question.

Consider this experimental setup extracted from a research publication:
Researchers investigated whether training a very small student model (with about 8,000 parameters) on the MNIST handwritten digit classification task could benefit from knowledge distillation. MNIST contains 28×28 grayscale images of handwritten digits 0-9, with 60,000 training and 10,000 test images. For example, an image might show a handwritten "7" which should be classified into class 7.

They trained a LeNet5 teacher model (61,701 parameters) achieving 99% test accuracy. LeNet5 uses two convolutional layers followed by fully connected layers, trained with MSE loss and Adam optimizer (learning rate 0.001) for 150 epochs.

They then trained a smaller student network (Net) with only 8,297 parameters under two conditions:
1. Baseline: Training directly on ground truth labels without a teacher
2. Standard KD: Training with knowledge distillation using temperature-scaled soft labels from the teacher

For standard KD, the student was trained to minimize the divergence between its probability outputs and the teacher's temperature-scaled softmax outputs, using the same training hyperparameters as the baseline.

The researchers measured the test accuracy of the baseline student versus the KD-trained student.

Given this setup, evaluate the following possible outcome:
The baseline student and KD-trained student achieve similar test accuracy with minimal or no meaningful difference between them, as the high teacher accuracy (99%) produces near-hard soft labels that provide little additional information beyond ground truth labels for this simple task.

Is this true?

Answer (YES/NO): NO